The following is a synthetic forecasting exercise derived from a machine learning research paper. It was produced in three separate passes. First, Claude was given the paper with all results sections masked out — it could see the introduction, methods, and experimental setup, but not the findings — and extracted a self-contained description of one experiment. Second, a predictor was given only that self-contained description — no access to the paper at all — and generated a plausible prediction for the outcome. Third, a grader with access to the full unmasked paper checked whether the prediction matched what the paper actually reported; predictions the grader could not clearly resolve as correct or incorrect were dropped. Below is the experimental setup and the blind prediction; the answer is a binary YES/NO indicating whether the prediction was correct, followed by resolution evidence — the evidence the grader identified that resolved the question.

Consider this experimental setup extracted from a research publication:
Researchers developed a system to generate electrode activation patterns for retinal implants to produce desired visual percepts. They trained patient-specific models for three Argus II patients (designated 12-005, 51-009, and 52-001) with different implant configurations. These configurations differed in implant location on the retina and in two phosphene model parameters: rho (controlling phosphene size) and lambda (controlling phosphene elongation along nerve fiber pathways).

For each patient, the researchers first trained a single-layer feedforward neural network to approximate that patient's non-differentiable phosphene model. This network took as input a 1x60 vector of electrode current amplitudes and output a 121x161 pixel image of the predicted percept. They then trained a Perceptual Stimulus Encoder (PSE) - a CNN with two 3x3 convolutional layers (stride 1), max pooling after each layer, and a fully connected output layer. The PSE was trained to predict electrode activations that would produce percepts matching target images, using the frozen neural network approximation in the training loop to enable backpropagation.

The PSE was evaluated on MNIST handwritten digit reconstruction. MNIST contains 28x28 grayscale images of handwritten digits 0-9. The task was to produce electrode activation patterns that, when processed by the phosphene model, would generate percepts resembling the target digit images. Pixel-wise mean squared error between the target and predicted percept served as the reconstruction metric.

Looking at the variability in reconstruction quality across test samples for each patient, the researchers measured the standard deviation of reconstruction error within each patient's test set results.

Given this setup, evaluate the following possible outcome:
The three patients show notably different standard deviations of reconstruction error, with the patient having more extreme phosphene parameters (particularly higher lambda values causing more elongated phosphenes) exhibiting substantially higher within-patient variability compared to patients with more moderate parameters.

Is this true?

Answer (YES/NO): YES